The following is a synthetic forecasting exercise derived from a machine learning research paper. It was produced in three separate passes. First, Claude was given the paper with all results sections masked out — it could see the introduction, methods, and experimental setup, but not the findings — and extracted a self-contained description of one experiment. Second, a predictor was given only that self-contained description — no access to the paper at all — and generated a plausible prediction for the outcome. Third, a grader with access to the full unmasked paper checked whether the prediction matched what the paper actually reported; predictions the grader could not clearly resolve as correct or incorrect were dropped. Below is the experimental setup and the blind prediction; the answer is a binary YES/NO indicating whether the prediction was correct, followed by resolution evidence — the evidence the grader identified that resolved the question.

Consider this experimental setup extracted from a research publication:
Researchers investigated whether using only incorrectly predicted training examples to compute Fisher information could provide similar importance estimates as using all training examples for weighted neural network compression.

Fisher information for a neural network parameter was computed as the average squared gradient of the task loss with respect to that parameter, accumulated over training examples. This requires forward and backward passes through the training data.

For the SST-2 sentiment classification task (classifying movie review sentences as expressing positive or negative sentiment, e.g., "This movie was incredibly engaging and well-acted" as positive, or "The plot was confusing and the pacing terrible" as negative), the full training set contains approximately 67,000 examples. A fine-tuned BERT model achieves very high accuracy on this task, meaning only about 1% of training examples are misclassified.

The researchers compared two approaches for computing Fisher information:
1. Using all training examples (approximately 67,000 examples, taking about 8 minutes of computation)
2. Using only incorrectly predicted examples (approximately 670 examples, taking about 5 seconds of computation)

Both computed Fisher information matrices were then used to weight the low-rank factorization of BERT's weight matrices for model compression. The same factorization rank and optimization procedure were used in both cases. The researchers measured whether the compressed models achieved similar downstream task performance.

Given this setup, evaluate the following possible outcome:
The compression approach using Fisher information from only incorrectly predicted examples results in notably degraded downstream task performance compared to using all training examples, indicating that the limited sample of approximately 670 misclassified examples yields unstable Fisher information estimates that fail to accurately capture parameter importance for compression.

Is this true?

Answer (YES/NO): NO